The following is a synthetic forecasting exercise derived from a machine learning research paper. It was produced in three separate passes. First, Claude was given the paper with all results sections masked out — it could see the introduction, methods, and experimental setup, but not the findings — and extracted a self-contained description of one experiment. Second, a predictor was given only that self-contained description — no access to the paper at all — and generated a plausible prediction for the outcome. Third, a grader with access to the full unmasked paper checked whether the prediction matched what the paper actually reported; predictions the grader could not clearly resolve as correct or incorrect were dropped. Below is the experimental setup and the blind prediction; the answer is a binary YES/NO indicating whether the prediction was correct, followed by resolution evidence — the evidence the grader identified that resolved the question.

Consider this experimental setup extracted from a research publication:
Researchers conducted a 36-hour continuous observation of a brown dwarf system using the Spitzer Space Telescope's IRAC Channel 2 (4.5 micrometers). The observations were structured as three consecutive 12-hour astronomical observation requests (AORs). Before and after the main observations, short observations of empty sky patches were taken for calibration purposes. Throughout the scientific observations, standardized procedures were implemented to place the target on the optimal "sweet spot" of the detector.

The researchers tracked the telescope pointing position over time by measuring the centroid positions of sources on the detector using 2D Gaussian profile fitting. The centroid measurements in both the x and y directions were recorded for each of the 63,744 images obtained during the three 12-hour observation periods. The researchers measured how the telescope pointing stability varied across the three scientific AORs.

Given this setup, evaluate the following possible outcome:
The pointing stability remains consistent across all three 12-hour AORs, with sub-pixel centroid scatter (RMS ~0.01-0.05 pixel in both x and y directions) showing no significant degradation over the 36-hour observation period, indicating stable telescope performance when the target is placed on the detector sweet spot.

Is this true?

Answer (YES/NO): NO